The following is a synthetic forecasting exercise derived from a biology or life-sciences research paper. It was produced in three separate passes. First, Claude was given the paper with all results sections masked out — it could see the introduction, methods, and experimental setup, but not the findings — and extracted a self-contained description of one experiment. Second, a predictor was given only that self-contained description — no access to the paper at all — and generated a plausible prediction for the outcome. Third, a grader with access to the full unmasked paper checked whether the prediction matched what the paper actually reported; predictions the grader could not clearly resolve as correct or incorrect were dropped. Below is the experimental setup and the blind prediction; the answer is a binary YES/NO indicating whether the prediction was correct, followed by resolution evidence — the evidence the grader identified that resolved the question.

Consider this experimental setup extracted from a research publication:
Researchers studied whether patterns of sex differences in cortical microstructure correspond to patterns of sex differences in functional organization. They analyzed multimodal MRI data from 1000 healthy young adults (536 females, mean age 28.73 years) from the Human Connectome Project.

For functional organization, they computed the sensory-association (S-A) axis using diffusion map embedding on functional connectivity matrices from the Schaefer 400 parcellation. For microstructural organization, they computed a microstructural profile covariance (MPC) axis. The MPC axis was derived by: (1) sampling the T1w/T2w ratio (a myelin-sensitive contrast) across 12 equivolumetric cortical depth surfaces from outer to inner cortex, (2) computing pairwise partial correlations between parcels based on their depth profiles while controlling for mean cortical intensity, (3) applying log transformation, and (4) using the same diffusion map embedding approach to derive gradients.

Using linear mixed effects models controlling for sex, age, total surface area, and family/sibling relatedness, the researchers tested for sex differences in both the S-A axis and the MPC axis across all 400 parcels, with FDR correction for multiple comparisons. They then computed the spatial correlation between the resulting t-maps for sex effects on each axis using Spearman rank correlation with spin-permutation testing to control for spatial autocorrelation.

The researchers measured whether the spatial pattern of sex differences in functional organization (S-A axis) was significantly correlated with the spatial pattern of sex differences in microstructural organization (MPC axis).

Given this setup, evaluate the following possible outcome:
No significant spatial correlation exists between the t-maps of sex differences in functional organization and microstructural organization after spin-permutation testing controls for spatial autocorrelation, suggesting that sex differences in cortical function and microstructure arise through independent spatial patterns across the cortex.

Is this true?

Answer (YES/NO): YES